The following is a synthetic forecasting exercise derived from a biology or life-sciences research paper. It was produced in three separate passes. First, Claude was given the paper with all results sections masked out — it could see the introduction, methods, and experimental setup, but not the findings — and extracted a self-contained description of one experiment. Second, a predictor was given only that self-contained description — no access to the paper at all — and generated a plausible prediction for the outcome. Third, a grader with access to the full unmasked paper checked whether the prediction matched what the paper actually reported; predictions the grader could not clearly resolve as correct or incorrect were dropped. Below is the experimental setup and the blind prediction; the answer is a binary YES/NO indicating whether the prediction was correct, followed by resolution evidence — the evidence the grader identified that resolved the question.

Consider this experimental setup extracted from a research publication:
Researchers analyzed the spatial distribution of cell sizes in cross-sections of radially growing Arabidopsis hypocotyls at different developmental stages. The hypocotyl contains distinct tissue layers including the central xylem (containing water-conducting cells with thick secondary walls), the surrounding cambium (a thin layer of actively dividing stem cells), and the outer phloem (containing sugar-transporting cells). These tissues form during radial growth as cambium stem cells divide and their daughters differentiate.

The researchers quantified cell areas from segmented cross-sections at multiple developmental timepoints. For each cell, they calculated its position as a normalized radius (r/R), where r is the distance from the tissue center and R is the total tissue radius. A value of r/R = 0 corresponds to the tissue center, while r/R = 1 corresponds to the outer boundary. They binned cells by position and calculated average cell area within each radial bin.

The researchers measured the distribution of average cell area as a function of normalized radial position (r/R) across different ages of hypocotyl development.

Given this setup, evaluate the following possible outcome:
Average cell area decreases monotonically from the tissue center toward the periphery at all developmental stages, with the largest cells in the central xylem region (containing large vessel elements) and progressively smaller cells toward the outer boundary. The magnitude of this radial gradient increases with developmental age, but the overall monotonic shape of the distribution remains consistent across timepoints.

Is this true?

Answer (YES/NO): NO